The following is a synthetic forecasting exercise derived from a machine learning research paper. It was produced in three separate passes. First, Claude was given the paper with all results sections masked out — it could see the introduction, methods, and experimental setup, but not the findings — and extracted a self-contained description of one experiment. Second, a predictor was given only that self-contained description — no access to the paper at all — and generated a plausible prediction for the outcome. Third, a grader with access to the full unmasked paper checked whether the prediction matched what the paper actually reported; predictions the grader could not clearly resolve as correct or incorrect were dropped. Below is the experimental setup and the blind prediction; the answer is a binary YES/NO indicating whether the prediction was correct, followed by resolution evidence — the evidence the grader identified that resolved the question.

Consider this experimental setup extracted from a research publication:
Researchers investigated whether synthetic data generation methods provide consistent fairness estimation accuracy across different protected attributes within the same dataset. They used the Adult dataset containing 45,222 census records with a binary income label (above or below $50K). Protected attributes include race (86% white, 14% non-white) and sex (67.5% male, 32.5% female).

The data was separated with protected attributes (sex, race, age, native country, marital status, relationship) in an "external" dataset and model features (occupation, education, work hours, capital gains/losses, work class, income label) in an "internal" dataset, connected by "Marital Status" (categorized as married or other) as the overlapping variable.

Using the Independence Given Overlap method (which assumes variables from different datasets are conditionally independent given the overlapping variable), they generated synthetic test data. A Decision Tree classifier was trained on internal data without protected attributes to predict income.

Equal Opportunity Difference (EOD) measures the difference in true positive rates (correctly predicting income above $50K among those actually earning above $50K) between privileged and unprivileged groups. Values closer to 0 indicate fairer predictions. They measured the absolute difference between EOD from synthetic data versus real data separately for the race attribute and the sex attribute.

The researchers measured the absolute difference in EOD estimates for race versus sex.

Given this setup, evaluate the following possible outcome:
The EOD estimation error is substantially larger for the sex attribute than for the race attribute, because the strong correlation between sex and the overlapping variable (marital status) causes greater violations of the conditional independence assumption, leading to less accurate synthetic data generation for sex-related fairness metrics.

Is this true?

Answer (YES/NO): YES